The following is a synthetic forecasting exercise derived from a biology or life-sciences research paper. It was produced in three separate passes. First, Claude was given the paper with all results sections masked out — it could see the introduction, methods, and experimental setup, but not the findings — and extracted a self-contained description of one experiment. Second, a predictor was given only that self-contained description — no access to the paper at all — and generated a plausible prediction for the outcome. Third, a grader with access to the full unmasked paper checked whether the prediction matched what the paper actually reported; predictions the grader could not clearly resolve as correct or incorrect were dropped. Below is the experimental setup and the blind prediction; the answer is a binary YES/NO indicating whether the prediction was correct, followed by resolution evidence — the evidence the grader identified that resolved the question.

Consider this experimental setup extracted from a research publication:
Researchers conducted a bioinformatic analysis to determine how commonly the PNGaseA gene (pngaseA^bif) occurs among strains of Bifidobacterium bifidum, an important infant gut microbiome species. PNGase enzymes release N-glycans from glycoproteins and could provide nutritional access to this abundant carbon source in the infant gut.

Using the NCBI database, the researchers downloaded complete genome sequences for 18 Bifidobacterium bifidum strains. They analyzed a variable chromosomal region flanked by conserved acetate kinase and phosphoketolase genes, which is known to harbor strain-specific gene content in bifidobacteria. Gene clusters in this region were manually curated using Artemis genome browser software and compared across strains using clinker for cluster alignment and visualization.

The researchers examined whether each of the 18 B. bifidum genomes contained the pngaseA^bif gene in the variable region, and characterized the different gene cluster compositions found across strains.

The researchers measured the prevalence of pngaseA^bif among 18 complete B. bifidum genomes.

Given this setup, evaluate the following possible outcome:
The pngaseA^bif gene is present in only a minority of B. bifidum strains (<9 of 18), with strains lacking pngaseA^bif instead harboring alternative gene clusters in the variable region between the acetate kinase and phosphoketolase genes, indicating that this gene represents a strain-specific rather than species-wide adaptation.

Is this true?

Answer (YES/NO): YES